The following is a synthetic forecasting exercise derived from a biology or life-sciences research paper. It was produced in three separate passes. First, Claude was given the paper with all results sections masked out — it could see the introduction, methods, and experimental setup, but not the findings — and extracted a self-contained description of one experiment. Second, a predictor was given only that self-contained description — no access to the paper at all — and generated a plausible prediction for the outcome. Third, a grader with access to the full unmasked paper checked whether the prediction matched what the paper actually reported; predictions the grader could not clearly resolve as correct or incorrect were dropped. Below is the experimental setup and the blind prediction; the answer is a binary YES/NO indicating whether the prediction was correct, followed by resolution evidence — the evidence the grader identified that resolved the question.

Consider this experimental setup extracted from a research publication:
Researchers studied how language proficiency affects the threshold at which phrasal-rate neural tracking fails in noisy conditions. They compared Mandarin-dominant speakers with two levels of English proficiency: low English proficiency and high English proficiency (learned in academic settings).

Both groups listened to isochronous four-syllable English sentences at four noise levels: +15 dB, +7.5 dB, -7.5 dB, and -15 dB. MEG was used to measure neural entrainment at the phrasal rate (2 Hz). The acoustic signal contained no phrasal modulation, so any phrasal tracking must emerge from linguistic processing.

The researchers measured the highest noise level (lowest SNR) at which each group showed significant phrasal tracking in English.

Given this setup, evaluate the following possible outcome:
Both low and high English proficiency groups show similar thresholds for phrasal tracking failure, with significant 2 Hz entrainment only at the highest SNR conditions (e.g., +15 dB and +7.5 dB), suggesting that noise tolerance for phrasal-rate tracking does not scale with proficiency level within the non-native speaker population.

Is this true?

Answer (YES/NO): NO